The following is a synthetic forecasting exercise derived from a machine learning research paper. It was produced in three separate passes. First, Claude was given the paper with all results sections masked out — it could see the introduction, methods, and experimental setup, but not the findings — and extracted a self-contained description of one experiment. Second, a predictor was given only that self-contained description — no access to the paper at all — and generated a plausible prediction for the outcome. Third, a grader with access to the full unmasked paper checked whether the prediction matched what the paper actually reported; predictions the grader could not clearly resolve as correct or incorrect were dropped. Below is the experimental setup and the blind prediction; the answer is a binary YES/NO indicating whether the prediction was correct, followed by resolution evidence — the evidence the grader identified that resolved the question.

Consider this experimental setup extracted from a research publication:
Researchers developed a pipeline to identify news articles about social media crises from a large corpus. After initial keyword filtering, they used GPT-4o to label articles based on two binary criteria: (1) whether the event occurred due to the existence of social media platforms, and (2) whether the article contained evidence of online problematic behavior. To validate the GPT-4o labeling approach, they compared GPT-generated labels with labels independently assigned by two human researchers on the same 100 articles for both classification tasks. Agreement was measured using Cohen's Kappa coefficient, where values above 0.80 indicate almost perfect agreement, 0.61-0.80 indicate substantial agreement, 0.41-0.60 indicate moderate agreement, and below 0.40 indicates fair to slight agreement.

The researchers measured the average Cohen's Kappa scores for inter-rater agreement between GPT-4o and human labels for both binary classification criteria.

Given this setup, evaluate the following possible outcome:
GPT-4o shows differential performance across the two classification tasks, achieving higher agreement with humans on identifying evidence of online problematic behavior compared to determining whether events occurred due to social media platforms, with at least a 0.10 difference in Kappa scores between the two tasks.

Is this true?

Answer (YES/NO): NO